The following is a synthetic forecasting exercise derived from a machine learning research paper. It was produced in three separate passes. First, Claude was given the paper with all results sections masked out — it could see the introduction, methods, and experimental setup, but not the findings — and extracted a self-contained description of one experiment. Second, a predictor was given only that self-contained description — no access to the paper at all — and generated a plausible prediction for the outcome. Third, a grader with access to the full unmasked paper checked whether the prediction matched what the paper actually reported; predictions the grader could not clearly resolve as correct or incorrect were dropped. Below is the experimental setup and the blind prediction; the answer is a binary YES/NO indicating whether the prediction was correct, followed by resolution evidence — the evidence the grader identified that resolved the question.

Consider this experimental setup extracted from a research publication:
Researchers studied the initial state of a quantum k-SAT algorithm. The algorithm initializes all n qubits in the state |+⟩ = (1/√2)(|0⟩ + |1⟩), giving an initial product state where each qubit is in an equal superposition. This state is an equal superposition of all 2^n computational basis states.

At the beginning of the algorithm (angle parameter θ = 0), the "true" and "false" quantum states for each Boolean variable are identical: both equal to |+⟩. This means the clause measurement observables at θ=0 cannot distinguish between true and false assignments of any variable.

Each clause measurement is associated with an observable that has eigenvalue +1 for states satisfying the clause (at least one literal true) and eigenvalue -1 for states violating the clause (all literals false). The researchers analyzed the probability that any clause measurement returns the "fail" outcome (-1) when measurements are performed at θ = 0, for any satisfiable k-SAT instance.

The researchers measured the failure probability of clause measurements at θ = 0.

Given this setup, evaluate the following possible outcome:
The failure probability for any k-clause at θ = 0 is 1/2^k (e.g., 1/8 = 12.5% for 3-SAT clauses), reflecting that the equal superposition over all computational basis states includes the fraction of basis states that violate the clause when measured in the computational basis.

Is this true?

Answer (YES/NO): NO